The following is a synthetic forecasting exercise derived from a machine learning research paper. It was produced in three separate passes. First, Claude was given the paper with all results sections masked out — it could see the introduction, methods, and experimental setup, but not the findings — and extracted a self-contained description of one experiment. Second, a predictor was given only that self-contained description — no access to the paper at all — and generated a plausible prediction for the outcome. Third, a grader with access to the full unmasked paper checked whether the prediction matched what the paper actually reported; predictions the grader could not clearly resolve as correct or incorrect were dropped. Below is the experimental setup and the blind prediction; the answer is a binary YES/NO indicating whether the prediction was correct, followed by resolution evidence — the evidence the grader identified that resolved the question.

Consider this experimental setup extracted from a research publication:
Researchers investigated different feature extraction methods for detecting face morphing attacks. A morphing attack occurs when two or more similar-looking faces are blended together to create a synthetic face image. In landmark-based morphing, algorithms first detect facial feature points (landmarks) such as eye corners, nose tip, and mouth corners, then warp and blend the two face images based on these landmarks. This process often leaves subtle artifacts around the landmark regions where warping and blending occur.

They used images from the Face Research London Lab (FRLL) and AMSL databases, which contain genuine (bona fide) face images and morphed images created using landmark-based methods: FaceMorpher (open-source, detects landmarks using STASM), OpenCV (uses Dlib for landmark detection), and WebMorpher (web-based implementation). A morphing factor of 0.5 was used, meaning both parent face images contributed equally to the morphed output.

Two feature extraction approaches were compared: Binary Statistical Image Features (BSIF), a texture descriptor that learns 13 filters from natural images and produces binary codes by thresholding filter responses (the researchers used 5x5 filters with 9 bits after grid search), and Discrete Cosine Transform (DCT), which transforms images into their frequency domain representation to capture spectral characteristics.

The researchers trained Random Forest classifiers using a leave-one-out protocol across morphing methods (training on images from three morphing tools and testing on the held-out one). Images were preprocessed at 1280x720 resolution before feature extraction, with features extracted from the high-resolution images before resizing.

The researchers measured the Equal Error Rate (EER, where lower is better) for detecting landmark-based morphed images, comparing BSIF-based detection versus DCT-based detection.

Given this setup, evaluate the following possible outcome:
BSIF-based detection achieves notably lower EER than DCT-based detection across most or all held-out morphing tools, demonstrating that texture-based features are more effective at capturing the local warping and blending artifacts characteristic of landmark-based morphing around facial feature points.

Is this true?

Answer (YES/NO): NO